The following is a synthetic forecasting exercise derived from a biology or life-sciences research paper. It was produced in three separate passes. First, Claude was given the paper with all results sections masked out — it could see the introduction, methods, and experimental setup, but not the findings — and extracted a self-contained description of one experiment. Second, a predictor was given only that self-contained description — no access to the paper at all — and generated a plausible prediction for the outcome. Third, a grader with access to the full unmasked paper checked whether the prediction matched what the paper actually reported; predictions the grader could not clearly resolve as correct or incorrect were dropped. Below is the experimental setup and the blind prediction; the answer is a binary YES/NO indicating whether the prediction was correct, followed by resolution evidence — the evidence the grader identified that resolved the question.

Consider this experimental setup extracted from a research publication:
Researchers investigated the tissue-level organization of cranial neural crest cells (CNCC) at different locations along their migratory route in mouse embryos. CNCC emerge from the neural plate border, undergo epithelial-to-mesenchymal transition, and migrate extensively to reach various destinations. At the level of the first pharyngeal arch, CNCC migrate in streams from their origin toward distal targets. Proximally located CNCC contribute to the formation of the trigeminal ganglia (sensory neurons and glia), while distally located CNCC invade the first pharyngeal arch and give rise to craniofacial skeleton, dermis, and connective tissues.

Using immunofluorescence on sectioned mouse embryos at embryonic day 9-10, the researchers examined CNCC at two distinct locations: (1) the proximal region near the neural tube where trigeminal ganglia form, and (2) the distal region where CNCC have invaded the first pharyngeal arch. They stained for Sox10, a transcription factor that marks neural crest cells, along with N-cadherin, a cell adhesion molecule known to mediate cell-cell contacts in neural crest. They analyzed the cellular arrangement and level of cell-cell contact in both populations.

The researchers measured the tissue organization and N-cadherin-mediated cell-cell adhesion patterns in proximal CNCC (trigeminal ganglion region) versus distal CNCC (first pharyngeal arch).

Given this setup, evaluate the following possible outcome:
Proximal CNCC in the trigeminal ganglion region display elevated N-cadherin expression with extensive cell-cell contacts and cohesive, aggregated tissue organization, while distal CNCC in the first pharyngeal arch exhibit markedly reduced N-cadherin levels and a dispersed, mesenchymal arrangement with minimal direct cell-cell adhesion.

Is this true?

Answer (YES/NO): YES